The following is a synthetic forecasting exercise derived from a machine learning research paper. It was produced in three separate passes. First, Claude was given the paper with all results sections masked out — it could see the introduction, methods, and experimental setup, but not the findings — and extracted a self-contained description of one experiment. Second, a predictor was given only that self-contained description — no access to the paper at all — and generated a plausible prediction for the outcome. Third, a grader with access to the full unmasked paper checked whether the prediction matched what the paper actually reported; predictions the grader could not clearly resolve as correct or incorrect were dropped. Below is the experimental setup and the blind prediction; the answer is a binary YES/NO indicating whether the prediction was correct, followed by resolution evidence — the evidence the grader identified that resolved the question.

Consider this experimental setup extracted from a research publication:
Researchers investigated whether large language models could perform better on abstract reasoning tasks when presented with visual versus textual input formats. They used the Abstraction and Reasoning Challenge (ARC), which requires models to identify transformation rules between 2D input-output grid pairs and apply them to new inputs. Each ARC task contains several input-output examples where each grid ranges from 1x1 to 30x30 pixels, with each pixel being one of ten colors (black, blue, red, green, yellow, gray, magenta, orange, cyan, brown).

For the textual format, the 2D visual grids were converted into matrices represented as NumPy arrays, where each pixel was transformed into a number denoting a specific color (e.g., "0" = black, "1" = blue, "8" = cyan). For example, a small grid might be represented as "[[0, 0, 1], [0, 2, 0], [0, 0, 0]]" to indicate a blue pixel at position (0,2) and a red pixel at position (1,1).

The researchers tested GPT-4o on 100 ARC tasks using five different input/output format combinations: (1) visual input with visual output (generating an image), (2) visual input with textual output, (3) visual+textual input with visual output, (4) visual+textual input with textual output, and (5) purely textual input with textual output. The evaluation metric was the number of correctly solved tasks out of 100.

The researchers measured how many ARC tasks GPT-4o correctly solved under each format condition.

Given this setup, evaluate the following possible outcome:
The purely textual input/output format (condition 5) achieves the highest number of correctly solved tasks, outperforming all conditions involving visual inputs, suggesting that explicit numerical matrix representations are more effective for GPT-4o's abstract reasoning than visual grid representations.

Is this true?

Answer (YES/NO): YES